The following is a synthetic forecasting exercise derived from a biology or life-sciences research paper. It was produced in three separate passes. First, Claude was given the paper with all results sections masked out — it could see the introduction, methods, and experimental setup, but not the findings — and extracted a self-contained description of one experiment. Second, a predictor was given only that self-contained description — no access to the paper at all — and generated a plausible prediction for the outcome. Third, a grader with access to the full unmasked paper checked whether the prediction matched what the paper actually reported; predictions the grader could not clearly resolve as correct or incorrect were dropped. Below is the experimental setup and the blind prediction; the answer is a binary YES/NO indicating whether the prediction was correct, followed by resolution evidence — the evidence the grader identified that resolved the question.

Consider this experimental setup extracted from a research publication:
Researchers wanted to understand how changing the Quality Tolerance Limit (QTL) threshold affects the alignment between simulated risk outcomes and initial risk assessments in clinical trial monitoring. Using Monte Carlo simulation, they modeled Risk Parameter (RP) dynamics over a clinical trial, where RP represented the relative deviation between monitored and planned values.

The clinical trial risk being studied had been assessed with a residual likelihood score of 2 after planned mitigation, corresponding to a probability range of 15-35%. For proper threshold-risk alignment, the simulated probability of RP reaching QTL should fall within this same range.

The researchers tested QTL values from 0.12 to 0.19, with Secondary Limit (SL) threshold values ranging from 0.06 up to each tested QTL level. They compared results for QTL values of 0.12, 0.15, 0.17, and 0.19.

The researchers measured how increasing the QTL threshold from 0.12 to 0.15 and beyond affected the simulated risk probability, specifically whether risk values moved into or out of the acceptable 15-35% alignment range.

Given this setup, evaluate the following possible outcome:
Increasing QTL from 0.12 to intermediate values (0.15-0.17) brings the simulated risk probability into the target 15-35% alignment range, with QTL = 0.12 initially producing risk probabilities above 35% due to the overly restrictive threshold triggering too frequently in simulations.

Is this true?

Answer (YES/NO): YES